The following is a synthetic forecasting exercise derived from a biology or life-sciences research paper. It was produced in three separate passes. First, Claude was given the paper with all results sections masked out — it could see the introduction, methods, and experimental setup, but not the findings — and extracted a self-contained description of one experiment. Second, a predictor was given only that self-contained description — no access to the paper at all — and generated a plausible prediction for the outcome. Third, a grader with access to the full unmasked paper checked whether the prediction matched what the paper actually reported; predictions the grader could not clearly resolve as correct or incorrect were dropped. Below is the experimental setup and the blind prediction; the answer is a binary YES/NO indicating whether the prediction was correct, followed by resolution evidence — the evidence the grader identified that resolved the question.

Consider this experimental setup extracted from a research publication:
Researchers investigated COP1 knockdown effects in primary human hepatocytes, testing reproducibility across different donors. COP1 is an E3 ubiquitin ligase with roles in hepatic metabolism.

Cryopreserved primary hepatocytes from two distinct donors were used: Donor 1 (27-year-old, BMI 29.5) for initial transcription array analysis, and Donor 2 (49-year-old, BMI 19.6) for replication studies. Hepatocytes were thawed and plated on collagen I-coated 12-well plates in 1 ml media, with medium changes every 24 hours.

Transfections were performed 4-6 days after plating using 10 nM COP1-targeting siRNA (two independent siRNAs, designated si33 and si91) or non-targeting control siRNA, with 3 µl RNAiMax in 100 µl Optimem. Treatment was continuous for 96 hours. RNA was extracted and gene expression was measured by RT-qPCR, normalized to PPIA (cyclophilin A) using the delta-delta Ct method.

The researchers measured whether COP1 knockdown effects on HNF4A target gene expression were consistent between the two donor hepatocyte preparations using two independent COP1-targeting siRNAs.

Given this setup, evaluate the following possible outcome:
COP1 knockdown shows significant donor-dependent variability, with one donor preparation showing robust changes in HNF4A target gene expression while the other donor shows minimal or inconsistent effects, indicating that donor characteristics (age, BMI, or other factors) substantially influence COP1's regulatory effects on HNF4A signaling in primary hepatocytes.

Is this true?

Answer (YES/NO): NO